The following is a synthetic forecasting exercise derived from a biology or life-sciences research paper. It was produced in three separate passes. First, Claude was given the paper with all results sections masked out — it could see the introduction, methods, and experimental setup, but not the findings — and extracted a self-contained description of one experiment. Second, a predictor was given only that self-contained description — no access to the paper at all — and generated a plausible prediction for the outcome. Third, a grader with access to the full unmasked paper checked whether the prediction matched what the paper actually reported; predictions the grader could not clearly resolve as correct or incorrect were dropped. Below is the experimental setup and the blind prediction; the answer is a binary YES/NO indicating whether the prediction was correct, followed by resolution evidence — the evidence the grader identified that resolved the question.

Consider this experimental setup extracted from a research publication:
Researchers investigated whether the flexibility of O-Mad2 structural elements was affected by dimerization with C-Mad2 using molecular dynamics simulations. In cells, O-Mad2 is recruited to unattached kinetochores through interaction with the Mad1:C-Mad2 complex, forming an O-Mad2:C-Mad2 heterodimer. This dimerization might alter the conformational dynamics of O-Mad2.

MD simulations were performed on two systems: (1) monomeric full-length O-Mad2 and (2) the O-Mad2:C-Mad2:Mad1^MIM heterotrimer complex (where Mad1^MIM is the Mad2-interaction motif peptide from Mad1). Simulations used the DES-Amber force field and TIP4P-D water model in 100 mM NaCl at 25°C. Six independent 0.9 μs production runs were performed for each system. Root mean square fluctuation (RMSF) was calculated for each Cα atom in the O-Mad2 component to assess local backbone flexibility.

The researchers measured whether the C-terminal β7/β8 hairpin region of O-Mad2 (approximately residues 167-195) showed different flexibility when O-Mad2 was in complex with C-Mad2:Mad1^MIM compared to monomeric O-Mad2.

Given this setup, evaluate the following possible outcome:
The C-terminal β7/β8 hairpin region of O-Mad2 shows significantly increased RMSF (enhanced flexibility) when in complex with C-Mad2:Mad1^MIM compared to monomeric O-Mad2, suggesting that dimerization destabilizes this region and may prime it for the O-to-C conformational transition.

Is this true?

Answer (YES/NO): NO